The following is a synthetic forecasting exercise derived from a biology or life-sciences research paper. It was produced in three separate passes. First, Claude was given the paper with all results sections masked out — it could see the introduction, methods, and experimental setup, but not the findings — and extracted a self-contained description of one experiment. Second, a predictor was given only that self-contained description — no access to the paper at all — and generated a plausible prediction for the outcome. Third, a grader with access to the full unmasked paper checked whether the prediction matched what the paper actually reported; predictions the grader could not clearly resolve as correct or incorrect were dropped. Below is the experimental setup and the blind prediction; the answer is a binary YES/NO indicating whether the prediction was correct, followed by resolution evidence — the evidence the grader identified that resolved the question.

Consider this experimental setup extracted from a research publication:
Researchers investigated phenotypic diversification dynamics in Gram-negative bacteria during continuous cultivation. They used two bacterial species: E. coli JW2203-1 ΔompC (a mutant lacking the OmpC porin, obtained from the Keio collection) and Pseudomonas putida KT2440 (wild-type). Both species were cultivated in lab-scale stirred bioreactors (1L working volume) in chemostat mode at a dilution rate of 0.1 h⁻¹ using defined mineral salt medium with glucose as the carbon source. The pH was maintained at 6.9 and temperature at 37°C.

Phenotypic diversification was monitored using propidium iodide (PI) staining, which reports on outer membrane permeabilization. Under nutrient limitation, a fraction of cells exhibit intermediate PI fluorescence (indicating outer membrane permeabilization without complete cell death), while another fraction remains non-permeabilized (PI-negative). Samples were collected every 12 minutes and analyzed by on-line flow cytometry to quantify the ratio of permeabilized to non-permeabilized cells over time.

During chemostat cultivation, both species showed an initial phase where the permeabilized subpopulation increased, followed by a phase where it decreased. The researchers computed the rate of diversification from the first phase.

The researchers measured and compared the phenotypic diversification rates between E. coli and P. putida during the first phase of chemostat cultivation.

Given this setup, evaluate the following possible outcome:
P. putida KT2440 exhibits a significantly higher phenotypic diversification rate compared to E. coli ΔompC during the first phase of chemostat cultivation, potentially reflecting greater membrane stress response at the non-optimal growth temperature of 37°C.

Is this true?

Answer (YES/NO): YES